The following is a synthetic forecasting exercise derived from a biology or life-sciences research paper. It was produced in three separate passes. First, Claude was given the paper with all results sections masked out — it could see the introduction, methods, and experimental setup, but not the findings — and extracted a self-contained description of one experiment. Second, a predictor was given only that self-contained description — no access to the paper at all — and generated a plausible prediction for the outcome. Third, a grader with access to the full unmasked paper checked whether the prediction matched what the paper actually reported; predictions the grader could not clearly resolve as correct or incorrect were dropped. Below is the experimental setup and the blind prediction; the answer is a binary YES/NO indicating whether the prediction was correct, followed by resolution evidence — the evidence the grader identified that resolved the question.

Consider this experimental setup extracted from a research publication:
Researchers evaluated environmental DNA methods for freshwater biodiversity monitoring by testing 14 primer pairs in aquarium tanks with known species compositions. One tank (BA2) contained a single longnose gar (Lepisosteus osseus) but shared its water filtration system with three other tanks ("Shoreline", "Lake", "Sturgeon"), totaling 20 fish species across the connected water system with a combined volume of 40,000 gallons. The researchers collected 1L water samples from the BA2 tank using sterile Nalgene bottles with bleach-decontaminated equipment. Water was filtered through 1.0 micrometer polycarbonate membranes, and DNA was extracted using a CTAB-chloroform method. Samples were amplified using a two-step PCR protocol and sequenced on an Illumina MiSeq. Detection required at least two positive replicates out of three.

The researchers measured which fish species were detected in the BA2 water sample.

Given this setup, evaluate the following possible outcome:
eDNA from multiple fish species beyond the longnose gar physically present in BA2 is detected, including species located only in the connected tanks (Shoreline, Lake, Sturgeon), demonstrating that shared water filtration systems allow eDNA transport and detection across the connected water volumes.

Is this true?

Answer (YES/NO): YES